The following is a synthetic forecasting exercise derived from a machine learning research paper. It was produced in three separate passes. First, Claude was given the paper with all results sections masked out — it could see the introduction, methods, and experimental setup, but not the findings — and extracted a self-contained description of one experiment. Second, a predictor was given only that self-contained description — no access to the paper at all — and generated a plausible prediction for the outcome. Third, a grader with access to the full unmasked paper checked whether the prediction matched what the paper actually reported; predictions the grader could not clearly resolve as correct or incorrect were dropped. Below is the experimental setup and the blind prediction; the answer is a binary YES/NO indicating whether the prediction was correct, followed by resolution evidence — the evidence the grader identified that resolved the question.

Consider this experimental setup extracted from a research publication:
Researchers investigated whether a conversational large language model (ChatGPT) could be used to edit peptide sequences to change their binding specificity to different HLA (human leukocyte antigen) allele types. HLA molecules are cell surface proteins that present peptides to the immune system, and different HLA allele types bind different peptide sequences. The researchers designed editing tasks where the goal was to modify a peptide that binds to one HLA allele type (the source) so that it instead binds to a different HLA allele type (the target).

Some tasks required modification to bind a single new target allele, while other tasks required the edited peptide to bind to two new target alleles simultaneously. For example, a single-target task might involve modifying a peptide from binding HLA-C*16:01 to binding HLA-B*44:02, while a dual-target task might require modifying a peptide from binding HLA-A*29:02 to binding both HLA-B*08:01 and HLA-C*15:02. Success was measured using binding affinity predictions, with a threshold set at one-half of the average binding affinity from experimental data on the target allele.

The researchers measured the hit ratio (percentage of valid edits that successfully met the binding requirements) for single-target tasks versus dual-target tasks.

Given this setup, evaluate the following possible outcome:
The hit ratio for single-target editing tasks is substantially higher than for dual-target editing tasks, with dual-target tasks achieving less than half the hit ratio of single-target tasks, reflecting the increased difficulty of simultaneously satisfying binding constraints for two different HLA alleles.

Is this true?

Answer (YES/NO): NO